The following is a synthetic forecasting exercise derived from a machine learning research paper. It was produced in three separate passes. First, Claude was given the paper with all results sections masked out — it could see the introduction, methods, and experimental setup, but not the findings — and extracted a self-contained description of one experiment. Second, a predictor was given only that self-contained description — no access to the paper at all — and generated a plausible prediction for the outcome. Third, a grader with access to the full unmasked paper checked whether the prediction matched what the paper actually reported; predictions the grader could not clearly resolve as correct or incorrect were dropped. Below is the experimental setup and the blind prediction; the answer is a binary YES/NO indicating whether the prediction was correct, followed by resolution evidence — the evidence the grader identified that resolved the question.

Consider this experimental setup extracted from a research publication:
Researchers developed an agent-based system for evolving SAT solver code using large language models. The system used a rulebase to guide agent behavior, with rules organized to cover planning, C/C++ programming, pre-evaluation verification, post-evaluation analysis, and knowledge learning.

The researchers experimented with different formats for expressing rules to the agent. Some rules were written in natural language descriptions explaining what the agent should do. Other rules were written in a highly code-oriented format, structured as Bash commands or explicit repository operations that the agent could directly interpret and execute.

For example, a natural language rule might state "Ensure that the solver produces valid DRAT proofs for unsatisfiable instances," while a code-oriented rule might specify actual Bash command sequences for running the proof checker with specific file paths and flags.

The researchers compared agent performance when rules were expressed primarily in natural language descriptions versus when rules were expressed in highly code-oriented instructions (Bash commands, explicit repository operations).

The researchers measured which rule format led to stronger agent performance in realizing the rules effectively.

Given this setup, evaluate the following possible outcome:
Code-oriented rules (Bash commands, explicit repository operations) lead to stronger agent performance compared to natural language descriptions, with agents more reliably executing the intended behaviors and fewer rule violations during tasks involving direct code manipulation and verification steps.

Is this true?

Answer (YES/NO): YES